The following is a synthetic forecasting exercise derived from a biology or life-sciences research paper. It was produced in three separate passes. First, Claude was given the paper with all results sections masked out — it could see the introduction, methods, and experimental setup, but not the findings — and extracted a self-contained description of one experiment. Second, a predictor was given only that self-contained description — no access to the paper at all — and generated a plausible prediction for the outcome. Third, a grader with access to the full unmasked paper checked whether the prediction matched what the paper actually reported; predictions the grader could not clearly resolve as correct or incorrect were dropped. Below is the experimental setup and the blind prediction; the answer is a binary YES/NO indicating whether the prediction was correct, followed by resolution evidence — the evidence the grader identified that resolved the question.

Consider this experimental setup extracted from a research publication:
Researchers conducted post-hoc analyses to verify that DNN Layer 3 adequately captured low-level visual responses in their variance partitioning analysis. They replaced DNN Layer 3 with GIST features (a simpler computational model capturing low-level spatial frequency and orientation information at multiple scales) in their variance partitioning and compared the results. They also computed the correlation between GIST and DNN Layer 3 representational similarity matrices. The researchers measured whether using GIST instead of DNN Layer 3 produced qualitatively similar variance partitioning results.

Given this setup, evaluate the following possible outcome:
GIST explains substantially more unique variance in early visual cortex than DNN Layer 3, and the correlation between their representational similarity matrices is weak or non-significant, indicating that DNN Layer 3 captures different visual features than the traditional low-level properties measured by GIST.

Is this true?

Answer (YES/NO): NO